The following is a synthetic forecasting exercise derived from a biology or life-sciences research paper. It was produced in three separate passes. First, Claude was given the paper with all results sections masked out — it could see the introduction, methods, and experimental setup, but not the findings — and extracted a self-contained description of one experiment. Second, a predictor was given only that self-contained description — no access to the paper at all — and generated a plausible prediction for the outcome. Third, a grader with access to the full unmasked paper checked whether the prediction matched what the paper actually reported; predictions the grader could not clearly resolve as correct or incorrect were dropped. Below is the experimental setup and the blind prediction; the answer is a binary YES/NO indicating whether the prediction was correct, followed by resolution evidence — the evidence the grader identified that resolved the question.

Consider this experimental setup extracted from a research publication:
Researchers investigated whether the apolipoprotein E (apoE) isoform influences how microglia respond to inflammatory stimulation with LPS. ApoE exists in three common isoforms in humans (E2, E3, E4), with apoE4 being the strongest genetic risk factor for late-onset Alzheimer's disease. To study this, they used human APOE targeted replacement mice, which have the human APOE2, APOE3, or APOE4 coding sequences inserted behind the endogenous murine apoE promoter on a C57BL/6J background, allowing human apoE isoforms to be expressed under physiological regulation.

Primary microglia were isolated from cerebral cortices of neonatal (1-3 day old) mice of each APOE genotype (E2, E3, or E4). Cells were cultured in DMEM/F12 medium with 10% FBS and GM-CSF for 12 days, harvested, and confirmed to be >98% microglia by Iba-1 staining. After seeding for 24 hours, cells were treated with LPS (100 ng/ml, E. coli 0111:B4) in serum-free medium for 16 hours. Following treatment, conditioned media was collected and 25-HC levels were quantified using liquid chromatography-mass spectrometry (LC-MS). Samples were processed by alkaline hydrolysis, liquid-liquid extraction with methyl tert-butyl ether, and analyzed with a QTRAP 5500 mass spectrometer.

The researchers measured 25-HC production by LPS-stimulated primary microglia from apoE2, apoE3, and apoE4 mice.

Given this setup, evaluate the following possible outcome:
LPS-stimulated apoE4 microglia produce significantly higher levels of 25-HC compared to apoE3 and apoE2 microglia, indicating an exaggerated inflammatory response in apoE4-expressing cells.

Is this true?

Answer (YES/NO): NO